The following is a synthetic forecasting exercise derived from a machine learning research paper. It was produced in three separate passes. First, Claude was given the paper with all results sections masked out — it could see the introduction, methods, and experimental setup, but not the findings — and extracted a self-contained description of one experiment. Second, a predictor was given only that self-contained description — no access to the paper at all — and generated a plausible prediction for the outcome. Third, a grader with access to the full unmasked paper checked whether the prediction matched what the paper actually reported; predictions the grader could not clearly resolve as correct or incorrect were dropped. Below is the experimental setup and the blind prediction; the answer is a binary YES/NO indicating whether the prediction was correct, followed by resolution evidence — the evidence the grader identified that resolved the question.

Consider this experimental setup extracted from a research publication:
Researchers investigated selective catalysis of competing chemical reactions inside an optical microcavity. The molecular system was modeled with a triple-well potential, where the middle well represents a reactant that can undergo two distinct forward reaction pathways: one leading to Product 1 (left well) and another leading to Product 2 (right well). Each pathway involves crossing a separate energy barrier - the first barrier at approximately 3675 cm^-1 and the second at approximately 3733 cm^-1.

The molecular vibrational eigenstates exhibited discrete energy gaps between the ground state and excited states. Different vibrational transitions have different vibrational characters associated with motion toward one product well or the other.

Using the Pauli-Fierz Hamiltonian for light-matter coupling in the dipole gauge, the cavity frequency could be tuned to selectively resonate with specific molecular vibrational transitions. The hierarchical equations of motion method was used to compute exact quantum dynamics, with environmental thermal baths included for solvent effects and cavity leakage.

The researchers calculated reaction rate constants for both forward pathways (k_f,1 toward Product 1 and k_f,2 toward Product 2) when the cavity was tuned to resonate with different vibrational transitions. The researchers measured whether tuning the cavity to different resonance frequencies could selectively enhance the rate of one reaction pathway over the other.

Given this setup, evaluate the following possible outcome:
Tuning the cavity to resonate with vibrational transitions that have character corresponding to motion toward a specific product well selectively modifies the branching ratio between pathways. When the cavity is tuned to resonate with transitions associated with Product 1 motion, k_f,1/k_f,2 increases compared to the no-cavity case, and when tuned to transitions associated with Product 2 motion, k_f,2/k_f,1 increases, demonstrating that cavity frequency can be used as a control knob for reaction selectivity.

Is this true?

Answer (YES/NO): YES